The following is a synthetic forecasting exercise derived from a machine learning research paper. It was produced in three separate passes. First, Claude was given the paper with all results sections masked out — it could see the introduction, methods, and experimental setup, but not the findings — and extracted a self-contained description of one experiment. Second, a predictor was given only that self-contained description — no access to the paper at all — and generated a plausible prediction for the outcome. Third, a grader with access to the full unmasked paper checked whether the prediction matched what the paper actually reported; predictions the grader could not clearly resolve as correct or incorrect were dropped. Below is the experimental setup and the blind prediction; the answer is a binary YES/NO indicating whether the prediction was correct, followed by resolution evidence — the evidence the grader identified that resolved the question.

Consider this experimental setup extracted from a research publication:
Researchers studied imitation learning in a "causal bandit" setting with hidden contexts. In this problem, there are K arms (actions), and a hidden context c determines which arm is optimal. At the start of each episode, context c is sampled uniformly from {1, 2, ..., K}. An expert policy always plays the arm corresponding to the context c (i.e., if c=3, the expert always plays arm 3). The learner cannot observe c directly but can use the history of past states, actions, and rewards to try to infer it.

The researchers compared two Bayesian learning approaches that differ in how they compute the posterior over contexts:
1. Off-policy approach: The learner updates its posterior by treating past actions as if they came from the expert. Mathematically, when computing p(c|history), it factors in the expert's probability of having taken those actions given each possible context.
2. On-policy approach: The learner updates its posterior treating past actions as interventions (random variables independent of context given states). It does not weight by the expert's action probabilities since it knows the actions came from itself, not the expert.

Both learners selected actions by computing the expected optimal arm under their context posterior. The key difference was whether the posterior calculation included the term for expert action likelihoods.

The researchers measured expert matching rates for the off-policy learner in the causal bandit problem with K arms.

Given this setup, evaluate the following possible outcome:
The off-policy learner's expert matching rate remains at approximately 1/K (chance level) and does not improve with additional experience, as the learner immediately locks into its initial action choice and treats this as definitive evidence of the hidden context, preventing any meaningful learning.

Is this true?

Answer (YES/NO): NO